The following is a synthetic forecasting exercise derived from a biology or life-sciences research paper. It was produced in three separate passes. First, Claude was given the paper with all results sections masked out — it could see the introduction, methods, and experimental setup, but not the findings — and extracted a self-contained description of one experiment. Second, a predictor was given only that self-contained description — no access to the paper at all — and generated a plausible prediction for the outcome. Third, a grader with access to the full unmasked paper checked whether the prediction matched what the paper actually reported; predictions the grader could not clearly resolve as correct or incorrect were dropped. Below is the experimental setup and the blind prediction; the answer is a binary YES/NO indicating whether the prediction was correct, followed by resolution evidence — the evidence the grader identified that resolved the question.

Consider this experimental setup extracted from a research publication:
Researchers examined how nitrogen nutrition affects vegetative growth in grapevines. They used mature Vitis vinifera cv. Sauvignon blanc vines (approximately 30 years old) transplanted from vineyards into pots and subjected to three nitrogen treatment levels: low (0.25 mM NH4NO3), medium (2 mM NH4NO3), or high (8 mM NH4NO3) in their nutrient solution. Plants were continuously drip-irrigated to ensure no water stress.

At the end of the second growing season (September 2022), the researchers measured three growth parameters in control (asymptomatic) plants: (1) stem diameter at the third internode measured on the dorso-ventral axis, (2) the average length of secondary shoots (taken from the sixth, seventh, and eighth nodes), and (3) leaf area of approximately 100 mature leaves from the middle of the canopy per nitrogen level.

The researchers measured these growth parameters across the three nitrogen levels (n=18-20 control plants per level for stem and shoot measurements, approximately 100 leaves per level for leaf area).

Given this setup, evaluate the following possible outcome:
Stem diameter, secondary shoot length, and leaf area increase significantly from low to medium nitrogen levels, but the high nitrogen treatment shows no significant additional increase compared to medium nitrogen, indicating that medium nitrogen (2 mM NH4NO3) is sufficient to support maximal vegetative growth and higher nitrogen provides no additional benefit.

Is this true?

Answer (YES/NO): NO